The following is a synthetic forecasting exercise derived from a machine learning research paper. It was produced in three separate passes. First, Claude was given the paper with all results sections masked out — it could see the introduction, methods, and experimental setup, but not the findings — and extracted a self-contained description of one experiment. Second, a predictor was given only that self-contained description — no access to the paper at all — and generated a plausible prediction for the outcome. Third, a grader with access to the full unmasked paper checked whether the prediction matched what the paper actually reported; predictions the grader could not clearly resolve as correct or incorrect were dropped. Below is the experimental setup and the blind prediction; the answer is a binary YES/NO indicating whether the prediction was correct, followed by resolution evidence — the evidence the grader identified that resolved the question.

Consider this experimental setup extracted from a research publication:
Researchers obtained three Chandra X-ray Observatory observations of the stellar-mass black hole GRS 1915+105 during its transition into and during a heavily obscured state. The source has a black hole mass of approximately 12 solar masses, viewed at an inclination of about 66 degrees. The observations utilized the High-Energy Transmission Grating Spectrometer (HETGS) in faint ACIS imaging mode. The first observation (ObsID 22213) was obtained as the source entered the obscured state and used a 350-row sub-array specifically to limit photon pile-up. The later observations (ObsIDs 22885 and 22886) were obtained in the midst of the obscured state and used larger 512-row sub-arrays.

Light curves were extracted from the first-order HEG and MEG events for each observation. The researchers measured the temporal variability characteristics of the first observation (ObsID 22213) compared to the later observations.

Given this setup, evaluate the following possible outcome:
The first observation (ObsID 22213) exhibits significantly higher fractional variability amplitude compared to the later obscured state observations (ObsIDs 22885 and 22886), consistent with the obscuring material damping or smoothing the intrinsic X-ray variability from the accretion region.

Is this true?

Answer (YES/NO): YES